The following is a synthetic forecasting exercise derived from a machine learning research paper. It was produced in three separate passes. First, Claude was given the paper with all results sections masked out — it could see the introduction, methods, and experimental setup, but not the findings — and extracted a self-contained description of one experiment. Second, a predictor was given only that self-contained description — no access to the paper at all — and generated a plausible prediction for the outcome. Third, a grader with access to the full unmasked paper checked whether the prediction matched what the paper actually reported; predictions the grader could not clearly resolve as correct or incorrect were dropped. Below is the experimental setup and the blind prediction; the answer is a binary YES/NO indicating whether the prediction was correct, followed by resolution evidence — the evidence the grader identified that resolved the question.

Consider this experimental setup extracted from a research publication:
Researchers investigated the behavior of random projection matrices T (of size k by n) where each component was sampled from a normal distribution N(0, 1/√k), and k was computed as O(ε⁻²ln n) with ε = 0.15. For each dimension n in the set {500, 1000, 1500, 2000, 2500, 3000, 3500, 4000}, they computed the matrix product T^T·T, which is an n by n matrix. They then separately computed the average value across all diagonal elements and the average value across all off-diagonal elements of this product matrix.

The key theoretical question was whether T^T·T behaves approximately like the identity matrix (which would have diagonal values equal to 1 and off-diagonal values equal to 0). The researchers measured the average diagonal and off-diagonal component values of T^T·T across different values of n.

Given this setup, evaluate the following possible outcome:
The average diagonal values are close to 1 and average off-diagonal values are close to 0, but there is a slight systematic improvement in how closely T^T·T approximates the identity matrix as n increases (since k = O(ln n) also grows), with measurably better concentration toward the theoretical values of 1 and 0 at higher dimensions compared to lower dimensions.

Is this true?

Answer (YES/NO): NO